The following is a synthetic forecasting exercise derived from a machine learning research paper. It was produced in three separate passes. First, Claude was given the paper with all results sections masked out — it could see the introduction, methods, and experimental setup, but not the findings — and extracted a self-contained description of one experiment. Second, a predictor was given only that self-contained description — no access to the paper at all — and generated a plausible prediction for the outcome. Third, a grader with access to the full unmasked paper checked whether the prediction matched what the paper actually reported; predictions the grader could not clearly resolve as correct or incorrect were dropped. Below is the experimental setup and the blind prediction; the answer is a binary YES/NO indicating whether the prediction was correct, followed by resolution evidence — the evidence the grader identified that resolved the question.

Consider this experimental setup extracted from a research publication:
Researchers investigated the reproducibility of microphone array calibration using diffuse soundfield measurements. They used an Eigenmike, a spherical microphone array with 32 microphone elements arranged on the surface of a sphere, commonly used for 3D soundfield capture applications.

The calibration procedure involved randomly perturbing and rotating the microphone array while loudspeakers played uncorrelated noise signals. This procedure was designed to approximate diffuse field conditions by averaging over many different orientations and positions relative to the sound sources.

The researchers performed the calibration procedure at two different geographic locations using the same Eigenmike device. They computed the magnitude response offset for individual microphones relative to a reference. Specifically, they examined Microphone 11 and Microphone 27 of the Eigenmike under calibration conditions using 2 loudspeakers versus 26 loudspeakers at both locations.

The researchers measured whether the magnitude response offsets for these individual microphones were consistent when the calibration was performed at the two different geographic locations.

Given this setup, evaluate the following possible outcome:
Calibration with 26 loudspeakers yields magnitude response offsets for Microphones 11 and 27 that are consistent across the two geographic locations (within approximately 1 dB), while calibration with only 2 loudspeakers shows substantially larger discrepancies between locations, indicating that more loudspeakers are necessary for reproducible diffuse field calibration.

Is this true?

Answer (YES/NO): NO